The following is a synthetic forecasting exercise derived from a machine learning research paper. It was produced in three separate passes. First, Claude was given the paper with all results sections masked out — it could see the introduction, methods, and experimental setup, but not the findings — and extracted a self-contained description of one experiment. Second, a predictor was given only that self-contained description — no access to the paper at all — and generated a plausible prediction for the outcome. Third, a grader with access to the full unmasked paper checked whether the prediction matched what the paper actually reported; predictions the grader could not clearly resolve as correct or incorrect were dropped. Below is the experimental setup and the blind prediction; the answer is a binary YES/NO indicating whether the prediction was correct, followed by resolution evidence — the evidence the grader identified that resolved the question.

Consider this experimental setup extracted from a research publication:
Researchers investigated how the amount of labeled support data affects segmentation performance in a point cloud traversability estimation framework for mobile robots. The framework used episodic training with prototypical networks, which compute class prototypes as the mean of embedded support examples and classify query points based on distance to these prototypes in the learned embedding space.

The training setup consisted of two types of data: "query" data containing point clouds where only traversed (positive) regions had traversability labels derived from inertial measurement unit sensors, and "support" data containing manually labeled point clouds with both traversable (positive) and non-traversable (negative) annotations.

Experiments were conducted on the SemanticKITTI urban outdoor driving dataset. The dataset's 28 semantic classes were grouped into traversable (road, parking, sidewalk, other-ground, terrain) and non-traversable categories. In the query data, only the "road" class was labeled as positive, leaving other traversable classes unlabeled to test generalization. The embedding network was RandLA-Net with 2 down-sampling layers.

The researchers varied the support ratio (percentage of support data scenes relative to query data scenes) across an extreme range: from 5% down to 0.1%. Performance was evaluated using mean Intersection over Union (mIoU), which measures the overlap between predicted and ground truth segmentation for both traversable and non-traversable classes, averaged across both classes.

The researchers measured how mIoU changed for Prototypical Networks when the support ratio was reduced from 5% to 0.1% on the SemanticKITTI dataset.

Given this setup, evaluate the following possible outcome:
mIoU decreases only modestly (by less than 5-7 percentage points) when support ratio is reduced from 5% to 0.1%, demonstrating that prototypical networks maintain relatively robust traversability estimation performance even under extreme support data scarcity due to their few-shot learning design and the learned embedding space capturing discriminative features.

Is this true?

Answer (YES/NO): YES